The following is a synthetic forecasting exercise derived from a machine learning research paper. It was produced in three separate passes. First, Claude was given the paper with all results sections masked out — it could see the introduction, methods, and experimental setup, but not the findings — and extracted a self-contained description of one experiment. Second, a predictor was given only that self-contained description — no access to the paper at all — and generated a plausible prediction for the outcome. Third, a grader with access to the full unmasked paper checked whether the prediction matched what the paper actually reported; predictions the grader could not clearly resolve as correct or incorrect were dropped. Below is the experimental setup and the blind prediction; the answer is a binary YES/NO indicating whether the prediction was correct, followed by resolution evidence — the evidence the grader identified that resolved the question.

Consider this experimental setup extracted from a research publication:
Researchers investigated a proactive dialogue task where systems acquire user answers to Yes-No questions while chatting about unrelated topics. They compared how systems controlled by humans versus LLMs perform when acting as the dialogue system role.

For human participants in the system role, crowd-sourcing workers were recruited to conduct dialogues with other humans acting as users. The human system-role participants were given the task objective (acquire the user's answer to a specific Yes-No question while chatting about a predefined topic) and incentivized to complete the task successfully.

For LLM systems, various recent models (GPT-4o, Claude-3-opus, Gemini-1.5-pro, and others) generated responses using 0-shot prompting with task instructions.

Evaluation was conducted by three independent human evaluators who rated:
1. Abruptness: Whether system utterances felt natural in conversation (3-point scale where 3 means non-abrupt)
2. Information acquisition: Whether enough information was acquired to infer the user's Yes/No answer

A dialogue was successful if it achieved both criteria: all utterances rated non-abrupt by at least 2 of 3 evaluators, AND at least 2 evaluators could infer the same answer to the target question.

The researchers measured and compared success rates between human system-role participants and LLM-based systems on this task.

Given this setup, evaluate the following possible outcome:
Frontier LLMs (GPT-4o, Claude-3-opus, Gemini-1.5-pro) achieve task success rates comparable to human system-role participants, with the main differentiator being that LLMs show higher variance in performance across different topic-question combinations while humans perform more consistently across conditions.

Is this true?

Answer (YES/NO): NO